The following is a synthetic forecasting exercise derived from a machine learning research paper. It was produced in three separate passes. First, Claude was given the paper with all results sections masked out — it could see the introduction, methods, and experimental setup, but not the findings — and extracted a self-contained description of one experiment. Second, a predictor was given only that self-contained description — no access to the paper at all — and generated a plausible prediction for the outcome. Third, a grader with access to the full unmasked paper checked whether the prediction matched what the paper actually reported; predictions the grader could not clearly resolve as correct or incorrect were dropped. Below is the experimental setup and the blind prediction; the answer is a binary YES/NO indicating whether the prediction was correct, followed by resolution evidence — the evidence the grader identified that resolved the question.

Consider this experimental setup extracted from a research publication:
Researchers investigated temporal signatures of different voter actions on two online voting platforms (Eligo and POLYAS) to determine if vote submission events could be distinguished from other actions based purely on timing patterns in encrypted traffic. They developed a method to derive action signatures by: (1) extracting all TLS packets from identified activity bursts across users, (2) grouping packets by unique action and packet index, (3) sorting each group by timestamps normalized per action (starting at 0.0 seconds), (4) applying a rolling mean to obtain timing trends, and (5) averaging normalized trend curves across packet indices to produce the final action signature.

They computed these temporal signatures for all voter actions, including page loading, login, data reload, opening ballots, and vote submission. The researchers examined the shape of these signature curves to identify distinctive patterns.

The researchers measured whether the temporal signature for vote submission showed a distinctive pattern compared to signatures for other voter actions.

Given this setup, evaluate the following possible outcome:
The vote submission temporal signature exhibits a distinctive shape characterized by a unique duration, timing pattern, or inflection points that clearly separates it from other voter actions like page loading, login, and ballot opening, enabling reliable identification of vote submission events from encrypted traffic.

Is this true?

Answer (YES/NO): YES